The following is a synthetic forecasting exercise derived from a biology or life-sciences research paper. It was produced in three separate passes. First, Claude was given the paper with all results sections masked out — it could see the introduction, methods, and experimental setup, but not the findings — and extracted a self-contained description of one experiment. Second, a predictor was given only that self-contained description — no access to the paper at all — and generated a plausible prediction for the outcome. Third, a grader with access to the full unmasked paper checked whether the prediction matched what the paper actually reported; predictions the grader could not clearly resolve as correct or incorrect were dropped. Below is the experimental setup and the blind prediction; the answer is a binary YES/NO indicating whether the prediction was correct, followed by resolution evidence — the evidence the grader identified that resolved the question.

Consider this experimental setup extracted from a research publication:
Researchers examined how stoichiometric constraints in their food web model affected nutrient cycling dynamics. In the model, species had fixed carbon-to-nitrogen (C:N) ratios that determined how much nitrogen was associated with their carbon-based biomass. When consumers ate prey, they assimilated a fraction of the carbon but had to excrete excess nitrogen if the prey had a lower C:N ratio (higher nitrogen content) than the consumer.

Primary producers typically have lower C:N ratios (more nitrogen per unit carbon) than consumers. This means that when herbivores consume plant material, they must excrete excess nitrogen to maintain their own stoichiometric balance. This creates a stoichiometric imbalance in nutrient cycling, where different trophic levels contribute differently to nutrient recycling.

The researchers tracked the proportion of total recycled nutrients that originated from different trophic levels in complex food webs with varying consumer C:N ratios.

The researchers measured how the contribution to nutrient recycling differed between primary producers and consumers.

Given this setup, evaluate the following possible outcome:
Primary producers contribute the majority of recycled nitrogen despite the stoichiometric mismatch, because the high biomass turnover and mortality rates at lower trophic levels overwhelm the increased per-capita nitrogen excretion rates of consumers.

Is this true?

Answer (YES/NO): NO